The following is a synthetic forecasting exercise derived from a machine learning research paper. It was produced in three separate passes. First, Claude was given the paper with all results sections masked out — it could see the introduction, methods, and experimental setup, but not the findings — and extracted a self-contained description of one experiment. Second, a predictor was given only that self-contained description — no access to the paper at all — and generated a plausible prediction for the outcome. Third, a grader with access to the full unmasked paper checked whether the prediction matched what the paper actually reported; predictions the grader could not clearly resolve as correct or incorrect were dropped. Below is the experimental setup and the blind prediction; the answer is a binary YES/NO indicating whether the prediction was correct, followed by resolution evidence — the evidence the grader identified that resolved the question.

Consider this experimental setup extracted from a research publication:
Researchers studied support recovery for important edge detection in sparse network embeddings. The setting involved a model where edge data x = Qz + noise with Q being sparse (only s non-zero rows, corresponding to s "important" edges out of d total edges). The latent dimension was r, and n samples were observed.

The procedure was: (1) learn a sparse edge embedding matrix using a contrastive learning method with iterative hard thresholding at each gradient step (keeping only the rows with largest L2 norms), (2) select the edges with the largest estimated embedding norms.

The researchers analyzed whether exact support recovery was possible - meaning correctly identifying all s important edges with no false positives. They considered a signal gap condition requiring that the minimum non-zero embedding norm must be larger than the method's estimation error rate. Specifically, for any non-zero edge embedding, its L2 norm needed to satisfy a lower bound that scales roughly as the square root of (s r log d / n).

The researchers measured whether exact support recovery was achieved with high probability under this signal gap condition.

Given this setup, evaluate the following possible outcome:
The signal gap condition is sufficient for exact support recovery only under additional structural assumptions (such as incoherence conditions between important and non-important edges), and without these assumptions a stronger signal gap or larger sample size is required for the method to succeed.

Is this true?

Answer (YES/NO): NO